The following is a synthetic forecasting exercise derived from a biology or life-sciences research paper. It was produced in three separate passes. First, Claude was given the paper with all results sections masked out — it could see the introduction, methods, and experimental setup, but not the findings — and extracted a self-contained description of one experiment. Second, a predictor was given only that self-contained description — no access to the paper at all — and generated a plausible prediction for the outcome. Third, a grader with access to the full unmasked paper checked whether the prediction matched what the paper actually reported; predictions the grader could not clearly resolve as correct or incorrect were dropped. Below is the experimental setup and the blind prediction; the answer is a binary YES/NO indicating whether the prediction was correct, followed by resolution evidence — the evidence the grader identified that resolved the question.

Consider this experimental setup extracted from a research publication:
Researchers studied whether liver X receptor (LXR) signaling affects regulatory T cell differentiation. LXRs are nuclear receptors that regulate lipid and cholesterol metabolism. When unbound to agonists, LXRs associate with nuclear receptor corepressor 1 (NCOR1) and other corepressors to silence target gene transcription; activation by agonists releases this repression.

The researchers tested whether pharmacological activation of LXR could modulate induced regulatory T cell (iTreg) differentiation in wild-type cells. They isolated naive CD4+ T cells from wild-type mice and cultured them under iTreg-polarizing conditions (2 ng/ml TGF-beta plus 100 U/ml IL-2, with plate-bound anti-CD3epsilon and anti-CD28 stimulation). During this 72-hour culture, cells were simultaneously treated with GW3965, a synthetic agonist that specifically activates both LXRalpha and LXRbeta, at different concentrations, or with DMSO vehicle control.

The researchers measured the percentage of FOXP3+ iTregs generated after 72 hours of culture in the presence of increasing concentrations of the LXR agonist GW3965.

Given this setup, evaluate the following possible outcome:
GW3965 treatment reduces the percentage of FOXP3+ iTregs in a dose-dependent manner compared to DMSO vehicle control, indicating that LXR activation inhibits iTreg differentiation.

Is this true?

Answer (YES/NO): NO